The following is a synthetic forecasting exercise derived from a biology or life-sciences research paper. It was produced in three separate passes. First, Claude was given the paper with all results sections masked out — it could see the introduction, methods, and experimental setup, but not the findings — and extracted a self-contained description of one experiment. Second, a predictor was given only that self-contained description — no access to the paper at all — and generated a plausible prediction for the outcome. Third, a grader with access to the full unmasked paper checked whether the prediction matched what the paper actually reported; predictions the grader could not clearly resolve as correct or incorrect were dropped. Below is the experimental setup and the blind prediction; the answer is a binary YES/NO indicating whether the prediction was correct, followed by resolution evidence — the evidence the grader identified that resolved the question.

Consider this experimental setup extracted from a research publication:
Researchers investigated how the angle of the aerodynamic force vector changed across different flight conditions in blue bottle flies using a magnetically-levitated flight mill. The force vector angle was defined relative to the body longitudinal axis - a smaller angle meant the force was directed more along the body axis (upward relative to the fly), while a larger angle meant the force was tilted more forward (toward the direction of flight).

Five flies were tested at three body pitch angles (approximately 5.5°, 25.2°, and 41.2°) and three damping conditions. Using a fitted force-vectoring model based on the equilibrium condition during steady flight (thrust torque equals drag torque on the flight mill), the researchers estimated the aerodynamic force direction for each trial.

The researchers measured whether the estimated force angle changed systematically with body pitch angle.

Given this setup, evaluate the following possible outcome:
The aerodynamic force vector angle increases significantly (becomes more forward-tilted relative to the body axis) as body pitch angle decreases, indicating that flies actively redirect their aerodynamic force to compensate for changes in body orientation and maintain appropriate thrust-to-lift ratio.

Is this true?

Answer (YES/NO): NO